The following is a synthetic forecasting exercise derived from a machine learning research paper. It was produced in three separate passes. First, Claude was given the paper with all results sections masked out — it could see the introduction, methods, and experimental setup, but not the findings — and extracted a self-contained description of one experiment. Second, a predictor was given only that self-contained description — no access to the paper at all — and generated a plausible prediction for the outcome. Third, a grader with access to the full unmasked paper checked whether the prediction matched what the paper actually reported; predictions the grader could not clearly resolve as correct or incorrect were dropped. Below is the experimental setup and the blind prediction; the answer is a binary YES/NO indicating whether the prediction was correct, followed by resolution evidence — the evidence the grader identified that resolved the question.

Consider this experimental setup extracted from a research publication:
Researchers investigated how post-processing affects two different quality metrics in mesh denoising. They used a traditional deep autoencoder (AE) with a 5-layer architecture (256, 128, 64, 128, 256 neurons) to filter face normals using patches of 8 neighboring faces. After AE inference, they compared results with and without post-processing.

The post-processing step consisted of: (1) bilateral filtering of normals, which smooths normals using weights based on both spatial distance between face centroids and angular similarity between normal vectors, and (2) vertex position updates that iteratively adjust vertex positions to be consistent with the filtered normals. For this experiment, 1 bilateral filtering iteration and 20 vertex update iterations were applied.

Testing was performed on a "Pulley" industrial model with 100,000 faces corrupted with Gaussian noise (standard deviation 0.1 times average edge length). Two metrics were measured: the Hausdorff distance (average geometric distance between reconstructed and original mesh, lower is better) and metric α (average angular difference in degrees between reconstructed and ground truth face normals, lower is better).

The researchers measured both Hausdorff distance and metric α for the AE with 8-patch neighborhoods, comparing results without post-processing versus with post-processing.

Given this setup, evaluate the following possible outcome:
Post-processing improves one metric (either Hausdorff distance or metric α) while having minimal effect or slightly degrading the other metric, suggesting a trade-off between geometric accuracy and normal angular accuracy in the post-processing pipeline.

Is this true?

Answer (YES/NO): YES